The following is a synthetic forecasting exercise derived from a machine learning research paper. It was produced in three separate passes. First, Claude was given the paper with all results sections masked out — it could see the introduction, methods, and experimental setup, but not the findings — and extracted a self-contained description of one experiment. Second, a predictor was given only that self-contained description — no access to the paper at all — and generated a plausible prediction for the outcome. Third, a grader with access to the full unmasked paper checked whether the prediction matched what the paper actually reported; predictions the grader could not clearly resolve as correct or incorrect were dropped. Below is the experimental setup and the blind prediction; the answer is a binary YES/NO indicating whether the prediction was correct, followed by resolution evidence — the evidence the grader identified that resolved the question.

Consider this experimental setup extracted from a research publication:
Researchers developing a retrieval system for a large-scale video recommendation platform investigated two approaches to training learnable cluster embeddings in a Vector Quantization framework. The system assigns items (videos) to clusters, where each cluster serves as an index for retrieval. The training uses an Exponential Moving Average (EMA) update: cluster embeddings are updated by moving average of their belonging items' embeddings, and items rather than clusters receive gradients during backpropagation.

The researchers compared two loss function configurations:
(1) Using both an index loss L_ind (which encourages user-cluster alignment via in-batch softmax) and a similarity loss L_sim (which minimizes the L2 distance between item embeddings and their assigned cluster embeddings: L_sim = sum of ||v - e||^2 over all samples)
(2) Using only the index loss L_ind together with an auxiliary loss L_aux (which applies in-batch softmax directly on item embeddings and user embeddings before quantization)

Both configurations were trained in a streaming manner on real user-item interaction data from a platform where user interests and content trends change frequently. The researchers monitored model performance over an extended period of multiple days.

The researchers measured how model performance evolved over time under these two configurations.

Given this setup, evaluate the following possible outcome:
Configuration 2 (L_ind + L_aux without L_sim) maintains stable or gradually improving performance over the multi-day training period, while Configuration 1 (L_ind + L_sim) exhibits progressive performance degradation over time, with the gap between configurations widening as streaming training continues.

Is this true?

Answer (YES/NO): YES